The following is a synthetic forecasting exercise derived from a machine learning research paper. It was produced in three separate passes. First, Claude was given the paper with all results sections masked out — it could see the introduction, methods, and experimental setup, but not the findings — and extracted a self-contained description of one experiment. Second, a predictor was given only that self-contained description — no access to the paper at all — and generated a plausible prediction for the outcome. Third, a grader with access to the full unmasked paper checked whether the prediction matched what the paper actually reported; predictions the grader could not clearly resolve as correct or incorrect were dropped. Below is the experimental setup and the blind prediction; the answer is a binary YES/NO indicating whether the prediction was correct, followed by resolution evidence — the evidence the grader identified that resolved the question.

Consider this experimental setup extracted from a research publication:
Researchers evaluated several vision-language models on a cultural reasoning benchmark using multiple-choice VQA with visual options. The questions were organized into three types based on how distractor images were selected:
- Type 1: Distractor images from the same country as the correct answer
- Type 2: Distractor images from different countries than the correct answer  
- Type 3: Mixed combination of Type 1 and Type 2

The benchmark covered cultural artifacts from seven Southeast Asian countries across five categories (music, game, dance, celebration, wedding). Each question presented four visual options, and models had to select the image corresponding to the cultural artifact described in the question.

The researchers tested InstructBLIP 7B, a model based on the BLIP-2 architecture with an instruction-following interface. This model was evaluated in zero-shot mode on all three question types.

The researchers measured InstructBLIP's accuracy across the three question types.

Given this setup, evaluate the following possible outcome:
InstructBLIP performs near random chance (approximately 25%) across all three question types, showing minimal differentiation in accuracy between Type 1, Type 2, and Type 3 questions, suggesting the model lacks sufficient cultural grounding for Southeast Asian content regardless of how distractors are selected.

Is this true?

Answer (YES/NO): NO